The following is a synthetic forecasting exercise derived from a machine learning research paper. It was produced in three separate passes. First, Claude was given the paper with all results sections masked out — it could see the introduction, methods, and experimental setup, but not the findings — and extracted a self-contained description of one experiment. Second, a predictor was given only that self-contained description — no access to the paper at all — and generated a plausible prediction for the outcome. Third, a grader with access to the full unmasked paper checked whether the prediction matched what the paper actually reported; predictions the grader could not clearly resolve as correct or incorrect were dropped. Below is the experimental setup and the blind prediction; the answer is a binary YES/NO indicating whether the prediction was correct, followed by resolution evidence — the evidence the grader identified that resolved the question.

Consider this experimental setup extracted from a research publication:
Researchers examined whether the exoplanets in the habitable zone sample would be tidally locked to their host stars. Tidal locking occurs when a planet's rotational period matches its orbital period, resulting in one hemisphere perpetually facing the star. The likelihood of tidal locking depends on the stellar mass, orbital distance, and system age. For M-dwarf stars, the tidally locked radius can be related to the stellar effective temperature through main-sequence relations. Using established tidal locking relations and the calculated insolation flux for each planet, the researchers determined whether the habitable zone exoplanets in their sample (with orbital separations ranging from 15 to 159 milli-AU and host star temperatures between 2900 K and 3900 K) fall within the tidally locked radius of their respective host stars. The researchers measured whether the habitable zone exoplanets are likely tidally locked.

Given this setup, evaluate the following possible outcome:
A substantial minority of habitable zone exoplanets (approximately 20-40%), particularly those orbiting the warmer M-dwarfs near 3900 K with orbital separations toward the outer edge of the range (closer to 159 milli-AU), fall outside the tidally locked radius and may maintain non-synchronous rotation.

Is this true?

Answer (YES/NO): NO